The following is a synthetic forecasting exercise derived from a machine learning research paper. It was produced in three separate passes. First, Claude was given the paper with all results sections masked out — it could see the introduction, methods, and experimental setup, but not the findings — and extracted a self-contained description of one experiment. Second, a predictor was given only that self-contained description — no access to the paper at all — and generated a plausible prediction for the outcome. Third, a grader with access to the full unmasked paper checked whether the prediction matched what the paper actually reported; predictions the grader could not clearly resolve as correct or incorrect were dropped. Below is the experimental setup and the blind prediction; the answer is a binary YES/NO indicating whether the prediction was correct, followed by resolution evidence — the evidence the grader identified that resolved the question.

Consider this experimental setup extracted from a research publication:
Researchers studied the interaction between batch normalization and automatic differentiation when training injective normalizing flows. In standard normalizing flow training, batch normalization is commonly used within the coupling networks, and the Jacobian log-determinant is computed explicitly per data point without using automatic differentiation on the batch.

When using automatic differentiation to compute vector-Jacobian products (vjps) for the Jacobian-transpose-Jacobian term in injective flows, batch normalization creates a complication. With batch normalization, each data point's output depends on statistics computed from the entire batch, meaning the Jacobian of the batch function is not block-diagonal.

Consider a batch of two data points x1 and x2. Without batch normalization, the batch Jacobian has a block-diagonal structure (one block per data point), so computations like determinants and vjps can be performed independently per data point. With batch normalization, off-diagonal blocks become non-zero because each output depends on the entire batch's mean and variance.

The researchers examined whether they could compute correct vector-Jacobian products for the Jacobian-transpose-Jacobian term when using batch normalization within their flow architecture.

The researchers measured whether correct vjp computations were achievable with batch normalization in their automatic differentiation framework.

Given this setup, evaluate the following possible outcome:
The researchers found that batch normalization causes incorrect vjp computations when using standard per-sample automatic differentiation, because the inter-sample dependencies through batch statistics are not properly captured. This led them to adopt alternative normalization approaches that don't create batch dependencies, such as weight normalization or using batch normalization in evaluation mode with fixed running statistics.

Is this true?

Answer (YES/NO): NO